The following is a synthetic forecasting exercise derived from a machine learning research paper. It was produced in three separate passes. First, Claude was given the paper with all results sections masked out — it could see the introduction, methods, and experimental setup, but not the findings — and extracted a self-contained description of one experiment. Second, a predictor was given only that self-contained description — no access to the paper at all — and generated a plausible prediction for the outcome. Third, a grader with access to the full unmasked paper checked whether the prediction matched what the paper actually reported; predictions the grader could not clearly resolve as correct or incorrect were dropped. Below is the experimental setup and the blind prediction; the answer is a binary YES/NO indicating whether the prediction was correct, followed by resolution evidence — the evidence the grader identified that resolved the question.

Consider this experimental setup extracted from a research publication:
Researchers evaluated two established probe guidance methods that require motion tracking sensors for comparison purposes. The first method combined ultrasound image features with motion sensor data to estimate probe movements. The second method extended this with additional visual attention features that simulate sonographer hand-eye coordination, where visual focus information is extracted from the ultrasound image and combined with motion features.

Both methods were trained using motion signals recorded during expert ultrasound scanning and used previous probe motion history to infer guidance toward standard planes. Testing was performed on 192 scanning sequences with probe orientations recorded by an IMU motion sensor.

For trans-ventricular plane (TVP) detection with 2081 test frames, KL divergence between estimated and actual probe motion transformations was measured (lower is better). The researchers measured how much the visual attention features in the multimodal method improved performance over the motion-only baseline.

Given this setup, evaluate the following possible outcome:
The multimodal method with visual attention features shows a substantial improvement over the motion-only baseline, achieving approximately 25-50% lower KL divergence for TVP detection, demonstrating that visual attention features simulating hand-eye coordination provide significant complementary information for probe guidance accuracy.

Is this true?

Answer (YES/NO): NO